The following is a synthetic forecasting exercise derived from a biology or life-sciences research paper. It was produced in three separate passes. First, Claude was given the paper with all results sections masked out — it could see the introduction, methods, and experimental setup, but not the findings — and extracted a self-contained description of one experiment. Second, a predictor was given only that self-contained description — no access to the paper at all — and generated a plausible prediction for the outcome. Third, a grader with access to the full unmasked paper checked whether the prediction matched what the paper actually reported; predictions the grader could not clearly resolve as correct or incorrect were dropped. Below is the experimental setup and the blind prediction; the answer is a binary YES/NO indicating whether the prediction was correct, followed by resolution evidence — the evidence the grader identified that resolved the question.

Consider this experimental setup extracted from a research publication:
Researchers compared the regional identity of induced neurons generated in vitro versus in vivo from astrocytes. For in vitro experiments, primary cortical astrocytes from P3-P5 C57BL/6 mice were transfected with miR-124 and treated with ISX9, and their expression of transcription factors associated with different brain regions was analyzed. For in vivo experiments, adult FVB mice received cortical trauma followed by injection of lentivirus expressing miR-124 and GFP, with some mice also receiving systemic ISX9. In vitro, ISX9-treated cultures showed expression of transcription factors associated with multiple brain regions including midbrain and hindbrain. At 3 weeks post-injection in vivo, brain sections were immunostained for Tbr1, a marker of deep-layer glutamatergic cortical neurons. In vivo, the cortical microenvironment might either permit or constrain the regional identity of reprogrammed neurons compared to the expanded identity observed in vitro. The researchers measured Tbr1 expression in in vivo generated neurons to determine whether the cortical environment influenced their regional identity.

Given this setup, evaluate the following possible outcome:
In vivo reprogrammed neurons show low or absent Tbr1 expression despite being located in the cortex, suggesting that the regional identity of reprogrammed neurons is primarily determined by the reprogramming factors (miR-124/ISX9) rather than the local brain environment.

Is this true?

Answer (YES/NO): NO